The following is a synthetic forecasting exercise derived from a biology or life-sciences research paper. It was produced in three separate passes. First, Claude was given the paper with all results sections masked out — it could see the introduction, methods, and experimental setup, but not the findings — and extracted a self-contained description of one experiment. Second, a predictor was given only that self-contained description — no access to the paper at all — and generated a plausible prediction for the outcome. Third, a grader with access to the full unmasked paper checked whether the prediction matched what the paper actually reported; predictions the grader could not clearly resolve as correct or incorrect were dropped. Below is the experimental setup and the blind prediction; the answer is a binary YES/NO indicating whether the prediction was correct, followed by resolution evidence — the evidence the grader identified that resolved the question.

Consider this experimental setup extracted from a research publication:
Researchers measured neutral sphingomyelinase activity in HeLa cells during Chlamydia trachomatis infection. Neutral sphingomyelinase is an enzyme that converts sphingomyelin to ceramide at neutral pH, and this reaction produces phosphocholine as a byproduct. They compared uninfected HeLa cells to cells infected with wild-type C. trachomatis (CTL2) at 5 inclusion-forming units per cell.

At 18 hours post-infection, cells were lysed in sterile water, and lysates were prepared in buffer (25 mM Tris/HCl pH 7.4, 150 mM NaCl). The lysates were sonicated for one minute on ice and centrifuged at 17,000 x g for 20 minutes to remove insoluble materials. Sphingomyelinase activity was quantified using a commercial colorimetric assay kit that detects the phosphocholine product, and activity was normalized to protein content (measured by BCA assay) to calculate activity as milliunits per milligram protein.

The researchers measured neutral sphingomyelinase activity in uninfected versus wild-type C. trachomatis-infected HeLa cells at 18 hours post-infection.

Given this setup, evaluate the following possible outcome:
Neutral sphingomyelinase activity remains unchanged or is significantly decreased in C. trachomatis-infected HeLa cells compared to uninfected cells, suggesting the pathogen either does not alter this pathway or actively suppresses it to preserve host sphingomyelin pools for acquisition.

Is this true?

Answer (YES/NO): YES